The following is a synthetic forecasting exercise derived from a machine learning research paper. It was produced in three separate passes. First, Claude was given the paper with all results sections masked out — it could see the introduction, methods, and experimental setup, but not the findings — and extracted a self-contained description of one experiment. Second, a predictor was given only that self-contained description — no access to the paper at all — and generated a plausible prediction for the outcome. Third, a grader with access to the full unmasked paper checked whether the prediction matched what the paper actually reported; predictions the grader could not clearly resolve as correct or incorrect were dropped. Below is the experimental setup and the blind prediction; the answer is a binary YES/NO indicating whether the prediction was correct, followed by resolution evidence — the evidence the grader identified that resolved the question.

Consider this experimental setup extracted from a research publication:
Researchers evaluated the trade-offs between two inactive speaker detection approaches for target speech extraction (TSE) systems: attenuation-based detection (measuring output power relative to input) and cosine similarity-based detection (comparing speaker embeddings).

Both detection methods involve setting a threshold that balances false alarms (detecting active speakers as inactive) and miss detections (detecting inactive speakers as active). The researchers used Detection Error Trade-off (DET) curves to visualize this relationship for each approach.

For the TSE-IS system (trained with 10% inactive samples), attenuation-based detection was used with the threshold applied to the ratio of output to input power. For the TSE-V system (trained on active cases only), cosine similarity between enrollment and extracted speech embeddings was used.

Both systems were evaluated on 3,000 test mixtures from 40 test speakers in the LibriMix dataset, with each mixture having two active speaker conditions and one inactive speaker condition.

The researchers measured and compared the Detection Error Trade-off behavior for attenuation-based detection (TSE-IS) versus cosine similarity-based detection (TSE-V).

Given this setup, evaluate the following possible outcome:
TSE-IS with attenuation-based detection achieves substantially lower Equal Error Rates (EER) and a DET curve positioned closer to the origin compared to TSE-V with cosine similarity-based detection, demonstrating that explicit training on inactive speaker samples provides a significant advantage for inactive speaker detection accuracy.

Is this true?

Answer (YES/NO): NO